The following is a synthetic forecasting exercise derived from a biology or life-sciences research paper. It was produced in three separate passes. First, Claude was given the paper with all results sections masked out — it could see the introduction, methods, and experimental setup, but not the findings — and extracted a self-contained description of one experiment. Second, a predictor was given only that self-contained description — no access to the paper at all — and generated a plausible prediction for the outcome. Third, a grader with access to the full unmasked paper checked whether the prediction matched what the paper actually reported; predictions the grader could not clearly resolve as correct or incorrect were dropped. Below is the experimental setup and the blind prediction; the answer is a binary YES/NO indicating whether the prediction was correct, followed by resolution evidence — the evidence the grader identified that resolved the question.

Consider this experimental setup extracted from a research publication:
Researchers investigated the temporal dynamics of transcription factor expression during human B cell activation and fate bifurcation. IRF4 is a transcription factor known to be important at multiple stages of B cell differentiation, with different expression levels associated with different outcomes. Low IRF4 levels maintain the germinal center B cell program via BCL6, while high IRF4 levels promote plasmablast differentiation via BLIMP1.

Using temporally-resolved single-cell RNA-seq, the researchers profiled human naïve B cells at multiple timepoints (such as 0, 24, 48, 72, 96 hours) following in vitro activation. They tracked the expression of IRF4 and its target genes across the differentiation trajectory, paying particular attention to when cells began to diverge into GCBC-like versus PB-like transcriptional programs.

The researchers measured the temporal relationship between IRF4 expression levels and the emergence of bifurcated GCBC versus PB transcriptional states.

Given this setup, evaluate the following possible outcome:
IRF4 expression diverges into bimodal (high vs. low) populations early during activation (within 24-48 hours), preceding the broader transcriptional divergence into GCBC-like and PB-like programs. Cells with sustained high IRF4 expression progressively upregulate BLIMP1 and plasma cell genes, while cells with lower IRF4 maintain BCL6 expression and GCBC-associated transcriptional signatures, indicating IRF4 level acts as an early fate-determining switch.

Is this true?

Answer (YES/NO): NO